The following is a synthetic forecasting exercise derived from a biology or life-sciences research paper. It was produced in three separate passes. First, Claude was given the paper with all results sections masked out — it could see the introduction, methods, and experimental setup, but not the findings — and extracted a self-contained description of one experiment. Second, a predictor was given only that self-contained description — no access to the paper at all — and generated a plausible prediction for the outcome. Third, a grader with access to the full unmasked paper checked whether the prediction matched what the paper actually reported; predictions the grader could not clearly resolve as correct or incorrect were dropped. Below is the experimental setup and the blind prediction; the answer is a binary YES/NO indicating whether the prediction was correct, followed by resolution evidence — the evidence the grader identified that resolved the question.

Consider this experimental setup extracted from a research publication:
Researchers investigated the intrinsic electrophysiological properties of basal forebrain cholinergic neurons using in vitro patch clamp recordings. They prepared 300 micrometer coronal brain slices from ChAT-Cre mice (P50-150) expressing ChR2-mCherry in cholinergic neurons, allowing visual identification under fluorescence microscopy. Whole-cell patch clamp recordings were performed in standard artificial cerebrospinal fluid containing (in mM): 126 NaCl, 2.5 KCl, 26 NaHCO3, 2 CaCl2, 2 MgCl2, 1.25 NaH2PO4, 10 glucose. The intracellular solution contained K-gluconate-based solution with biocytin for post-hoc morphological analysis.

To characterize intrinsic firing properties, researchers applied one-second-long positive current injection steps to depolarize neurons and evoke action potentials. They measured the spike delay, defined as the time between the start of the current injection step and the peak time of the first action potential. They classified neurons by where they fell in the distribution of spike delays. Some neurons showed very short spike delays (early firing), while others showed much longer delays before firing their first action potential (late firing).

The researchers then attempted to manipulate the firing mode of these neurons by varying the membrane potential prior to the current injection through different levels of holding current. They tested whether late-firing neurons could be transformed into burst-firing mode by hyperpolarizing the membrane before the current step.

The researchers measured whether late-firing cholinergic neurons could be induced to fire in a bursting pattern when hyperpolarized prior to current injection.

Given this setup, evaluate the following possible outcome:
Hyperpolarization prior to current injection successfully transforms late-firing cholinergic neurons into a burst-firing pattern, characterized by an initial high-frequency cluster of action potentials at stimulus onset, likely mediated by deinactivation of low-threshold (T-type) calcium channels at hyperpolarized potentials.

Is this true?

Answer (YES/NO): NO